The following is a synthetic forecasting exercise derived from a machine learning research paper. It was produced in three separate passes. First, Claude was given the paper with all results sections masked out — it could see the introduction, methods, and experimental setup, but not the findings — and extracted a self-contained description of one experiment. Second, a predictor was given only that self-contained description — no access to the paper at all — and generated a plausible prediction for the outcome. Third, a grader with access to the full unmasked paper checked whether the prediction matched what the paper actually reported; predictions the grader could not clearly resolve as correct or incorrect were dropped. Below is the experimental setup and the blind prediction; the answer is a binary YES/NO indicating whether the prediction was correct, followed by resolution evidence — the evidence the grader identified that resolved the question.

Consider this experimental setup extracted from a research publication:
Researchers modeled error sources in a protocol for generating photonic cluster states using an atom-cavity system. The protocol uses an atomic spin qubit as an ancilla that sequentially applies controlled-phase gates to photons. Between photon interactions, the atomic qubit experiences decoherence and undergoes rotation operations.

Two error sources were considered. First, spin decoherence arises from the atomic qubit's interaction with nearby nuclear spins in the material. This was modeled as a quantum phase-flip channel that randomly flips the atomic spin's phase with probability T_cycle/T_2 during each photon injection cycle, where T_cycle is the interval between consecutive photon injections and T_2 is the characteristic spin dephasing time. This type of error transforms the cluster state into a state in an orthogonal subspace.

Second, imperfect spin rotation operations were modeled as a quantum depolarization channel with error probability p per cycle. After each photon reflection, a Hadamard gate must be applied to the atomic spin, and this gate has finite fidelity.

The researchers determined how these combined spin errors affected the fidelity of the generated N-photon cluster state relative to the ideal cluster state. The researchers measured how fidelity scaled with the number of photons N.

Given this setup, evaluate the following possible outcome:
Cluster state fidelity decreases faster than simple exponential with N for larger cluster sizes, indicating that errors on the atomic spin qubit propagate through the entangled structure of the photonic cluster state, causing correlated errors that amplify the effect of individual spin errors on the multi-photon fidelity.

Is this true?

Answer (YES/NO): NO